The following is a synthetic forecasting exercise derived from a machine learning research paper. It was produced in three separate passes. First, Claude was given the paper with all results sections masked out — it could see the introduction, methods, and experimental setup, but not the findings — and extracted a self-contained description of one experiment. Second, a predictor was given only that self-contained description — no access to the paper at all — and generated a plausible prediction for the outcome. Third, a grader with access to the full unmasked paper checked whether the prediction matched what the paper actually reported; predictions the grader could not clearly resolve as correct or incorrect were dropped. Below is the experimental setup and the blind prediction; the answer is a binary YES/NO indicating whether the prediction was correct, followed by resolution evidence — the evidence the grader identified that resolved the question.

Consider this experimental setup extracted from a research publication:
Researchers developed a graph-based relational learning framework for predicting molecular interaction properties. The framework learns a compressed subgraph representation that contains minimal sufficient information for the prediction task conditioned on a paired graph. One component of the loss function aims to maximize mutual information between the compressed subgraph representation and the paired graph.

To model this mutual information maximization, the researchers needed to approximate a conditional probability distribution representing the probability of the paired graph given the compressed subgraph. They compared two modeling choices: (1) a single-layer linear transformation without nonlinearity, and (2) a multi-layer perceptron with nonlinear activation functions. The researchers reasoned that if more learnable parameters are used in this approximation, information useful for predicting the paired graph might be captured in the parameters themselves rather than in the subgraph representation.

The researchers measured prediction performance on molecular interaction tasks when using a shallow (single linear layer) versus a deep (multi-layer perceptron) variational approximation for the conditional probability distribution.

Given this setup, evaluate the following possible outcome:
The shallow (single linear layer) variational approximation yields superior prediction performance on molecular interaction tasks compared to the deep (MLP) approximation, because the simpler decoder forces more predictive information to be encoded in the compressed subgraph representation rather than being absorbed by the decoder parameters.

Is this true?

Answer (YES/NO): YES